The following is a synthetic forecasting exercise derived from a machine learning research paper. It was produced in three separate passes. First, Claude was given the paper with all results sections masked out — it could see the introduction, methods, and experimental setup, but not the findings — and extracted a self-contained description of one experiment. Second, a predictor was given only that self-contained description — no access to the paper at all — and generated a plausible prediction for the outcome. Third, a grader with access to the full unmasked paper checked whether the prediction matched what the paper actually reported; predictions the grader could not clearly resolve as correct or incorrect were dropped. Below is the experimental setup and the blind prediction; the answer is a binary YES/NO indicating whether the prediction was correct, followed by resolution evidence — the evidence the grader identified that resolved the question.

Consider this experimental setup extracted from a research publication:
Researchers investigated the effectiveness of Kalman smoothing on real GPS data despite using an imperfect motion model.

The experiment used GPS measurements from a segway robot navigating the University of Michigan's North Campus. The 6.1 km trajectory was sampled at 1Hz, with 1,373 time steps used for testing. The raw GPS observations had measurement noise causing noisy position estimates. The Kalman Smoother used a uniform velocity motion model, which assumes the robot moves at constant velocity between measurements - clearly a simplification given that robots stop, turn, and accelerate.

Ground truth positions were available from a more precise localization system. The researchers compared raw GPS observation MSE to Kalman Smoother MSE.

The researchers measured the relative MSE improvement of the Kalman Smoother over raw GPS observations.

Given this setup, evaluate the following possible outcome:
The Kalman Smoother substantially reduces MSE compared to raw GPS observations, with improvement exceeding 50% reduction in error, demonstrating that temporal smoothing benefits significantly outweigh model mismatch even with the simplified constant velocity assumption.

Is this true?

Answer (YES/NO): NO